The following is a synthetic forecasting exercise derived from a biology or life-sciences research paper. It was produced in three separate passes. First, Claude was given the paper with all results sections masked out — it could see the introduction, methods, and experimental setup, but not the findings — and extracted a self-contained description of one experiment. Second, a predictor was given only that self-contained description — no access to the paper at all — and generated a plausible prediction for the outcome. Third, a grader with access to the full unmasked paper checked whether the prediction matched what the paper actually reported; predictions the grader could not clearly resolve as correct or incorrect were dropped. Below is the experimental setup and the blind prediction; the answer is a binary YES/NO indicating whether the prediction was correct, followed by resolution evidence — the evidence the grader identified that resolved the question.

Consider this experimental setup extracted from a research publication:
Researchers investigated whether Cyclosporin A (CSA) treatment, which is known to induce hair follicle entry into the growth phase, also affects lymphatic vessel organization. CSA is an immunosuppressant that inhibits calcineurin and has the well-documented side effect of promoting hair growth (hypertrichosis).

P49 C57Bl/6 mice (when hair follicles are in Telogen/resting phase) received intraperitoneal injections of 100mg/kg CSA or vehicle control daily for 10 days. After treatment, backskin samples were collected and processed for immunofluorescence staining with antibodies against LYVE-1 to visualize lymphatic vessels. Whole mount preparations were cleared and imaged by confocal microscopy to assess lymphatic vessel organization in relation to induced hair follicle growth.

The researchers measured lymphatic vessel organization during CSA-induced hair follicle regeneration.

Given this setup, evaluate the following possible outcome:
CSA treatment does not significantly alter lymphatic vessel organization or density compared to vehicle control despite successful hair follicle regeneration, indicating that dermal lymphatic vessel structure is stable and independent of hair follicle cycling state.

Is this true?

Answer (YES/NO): NO